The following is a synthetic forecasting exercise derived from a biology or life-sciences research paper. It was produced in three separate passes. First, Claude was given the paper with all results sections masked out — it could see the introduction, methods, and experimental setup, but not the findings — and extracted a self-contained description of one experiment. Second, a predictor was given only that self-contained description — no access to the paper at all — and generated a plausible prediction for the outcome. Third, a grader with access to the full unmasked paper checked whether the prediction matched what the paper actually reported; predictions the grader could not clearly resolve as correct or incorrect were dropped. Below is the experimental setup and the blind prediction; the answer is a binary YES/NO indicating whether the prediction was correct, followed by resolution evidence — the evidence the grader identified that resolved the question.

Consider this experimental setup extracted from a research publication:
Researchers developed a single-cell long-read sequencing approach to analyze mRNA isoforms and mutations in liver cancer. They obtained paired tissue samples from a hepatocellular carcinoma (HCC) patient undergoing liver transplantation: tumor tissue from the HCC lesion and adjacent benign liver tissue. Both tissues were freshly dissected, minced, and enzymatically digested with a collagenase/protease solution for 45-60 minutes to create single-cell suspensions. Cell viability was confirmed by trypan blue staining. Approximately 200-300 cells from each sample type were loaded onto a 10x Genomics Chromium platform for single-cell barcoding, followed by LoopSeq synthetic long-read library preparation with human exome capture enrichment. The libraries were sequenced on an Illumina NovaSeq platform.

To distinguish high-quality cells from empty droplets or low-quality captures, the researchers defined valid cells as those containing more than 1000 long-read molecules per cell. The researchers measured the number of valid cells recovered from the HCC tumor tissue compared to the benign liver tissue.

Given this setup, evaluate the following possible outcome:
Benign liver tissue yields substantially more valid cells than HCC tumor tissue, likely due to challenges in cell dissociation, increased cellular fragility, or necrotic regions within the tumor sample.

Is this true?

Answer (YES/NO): NO